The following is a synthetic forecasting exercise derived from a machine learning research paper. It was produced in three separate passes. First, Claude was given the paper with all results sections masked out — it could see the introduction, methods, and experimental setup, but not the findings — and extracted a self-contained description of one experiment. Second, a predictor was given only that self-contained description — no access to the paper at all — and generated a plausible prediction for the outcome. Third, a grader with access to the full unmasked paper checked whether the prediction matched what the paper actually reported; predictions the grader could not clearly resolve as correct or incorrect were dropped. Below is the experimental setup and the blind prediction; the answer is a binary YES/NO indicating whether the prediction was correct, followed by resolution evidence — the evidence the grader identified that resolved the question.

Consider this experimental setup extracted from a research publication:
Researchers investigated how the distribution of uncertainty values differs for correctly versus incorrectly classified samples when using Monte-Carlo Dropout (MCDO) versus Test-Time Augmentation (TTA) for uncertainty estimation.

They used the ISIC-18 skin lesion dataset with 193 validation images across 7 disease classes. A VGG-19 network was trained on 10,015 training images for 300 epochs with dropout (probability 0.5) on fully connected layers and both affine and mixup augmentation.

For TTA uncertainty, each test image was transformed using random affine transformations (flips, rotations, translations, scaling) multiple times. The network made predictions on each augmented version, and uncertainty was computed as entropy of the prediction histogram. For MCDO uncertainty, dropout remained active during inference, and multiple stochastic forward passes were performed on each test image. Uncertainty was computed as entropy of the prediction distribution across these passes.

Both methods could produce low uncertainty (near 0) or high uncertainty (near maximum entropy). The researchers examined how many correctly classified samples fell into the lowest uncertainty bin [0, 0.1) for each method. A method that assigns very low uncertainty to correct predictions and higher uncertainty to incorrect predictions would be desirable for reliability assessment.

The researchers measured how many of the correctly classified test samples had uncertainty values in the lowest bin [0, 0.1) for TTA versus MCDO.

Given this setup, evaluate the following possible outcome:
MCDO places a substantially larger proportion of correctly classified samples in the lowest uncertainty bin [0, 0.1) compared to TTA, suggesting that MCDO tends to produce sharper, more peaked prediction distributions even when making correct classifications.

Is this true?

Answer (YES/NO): YES